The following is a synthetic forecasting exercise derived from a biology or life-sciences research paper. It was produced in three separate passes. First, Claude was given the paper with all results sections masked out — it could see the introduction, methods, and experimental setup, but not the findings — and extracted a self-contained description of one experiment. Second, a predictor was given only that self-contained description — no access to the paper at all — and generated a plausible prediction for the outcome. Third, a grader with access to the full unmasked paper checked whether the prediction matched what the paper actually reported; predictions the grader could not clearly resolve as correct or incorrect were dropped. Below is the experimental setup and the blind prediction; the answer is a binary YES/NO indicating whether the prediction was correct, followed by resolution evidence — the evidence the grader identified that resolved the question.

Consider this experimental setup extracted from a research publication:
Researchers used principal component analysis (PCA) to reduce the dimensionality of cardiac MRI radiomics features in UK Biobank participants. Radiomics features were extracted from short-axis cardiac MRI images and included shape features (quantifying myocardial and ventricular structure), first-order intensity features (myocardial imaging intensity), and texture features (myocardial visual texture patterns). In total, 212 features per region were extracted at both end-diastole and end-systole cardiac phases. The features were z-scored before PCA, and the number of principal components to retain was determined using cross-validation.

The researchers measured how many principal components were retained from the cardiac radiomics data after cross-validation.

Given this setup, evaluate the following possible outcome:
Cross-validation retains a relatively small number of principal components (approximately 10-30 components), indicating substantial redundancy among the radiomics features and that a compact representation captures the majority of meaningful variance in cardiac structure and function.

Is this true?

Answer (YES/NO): NO